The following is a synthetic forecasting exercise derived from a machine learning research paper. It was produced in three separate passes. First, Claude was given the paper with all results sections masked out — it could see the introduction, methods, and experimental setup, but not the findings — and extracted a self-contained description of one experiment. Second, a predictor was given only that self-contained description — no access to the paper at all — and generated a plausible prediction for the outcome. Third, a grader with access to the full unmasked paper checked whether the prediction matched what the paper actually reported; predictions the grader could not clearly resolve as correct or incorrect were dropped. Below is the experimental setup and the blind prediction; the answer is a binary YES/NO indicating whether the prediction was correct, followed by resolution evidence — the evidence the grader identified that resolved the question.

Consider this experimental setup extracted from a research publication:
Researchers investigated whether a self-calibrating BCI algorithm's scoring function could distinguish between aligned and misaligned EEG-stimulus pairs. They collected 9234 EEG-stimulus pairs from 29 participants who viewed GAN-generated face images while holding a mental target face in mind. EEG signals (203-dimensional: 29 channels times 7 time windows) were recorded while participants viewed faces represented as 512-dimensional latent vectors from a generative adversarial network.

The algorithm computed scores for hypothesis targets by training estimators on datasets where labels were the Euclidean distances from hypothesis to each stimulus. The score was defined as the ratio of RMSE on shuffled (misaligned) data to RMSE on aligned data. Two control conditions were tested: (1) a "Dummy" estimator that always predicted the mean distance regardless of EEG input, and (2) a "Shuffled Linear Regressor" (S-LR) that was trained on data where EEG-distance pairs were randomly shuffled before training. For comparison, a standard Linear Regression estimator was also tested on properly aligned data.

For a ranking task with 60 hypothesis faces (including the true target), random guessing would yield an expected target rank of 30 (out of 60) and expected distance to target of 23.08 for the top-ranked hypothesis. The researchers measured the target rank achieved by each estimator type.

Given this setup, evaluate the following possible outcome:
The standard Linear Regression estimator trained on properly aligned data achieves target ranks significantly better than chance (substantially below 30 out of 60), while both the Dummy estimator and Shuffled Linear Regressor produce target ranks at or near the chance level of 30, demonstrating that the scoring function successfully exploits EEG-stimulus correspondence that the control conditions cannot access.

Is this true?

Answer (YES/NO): YES